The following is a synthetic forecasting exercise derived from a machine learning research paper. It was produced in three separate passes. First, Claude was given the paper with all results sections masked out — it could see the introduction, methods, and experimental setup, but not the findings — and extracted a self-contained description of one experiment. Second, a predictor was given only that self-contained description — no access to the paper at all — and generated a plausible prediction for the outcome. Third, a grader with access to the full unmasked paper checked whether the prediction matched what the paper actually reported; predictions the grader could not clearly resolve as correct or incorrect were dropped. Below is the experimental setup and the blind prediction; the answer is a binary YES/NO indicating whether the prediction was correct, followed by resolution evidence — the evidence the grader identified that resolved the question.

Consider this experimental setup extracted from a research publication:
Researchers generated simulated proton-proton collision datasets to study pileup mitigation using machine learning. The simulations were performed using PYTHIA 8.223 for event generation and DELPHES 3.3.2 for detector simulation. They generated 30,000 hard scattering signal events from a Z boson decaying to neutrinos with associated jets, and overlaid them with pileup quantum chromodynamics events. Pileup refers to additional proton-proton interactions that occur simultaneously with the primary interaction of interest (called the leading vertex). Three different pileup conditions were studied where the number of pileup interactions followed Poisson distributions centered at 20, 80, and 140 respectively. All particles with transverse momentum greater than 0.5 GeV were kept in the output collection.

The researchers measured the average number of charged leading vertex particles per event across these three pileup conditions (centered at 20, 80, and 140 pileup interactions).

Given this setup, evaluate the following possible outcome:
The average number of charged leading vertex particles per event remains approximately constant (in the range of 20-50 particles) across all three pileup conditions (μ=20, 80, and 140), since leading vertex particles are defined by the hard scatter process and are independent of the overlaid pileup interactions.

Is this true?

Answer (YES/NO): NO